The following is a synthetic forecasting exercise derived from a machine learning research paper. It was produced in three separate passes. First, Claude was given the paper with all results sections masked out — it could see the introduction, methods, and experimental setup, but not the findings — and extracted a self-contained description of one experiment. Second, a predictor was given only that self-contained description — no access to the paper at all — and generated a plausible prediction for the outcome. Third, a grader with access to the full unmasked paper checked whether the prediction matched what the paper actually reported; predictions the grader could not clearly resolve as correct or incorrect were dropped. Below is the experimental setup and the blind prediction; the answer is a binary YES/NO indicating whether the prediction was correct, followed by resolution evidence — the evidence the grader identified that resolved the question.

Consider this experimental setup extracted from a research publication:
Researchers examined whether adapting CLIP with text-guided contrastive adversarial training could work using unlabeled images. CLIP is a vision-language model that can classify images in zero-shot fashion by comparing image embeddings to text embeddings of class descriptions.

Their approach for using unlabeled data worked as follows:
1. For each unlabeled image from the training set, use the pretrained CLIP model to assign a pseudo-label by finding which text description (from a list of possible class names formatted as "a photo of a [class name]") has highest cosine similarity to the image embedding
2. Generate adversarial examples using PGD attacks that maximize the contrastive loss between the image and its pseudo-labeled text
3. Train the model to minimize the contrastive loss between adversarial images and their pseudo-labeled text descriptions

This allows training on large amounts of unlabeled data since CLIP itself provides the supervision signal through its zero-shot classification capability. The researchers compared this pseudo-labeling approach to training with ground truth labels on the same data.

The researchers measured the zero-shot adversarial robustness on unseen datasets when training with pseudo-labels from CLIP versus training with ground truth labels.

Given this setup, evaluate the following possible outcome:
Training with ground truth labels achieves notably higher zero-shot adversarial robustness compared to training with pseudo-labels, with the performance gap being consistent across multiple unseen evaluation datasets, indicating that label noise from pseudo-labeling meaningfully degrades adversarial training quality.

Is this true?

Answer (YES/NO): NO